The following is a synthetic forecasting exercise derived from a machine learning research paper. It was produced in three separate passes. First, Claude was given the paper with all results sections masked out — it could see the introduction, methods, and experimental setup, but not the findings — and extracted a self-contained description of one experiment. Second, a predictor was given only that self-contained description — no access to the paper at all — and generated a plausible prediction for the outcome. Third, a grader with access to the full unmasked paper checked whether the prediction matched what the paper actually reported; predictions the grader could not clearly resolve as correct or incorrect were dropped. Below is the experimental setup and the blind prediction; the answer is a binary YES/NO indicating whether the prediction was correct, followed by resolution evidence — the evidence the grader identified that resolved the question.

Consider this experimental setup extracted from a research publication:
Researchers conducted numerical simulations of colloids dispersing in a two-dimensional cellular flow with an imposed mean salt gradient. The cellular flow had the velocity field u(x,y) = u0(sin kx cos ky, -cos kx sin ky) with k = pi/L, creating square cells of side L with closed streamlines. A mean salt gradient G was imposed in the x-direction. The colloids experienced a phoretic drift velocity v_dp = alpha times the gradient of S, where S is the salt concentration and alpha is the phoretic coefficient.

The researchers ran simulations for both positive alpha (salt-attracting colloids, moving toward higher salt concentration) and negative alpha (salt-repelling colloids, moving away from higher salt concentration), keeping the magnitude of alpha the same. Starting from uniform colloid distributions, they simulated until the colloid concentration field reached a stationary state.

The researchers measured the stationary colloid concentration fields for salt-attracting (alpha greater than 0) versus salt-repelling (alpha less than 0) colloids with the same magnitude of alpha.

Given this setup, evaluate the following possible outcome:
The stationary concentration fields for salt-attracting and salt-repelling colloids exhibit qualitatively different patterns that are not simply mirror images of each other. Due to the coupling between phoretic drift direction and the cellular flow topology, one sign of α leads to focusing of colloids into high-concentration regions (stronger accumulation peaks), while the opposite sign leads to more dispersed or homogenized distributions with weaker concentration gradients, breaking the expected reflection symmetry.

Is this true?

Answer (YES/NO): NO